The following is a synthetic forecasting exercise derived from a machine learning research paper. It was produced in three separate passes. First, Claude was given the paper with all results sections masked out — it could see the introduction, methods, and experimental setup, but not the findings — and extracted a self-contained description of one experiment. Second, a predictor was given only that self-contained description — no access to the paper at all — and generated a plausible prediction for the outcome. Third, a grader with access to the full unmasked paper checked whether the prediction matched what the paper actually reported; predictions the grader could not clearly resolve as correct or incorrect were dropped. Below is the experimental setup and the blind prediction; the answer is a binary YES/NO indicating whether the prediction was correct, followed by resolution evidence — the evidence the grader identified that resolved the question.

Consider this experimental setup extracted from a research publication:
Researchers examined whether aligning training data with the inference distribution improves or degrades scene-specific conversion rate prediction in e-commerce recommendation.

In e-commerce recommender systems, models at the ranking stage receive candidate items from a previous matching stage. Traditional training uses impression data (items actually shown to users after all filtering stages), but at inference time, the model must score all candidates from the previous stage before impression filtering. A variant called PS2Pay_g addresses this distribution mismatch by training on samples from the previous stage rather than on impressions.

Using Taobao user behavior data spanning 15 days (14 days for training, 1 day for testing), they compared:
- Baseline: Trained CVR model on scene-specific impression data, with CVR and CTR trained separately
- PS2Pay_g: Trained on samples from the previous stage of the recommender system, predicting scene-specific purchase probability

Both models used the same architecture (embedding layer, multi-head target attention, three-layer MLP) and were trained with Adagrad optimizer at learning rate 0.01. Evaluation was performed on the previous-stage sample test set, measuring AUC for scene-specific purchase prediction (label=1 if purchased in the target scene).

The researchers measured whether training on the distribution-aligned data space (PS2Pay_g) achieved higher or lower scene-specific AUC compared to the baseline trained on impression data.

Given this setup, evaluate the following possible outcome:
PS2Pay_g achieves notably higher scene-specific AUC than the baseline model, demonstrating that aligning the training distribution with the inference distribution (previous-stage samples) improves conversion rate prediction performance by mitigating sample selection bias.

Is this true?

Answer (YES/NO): NO